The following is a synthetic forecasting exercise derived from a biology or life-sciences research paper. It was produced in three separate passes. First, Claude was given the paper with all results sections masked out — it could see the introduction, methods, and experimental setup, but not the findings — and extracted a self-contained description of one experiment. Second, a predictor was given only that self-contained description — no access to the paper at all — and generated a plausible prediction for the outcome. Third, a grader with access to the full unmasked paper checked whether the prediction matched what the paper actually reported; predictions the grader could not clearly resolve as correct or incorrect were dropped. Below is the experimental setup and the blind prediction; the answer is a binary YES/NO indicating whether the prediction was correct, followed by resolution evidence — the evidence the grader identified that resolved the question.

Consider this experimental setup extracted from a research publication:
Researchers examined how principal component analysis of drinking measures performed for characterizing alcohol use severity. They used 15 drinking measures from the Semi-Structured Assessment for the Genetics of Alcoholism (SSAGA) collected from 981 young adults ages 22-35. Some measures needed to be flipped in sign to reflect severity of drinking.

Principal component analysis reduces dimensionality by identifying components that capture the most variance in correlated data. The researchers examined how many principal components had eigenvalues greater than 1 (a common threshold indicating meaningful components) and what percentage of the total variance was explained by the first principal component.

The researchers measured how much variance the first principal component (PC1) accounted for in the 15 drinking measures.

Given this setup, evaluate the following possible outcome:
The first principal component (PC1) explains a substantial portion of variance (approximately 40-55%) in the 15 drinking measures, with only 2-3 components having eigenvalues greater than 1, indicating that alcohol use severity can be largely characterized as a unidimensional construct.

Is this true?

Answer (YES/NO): NO